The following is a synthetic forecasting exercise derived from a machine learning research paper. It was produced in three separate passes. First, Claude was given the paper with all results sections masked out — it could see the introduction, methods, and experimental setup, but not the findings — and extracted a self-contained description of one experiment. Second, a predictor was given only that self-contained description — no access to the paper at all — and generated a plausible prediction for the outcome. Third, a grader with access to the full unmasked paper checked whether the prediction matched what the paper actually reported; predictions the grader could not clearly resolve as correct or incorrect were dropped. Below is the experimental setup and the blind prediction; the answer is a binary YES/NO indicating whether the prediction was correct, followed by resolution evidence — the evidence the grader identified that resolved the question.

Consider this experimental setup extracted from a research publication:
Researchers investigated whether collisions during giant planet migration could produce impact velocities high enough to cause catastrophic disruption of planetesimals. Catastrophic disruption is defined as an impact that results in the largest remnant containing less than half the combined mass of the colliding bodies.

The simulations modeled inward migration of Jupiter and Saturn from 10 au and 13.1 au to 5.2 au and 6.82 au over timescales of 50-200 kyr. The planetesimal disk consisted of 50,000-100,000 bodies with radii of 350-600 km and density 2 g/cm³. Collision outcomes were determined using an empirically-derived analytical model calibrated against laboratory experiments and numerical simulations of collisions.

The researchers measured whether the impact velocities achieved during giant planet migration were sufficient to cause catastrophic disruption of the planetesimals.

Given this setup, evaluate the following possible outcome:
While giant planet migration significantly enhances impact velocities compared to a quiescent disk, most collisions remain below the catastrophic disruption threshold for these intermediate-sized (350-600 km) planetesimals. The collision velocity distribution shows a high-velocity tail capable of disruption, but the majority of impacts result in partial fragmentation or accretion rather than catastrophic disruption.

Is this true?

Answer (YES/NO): NO